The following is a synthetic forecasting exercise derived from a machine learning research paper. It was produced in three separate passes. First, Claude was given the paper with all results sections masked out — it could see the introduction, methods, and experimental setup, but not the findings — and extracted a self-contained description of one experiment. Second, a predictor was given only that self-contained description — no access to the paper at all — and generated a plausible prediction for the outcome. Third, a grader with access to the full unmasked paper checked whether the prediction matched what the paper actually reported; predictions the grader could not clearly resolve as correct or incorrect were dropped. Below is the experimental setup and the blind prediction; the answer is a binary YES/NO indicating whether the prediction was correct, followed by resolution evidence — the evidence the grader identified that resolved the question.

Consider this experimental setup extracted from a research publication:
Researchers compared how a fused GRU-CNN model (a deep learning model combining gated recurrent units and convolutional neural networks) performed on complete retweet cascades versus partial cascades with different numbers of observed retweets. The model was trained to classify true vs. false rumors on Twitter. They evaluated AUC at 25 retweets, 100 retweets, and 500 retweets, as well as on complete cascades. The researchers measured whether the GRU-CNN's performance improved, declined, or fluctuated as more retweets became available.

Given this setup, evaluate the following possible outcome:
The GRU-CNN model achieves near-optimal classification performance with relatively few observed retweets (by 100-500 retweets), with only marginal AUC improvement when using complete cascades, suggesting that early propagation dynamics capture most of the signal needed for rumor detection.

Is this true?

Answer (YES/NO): NO